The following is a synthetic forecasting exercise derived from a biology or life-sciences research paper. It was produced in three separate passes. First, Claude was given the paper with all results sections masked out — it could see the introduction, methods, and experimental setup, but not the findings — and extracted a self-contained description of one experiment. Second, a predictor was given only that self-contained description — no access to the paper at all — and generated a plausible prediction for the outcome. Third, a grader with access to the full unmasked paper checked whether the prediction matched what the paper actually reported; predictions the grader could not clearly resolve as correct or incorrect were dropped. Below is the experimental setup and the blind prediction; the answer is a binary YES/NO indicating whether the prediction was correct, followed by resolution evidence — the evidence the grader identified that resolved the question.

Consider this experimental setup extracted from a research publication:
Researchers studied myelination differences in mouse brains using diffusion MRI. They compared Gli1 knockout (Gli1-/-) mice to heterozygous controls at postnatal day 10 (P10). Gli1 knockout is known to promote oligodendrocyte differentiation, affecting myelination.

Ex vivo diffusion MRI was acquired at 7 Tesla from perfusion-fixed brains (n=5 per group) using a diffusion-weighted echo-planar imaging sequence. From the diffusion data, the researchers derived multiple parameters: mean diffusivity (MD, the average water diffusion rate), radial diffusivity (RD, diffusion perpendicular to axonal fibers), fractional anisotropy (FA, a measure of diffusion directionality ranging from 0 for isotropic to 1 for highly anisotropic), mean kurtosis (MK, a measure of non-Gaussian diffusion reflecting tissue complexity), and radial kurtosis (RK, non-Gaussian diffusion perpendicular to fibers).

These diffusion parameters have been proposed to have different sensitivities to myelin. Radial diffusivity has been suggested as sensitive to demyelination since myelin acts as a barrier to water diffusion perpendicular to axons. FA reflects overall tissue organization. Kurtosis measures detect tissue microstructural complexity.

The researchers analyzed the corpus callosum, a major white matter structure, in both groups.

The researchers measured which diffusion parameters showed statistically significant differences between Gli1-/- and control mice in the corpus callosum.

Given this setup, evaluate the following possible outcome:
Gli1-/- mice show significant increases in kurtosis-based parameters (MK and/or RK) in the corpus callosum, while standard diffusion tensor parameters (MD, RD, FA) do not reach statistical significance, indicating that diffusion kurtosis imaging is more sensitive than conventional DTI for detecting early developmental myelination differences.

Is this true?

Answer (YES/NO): NO